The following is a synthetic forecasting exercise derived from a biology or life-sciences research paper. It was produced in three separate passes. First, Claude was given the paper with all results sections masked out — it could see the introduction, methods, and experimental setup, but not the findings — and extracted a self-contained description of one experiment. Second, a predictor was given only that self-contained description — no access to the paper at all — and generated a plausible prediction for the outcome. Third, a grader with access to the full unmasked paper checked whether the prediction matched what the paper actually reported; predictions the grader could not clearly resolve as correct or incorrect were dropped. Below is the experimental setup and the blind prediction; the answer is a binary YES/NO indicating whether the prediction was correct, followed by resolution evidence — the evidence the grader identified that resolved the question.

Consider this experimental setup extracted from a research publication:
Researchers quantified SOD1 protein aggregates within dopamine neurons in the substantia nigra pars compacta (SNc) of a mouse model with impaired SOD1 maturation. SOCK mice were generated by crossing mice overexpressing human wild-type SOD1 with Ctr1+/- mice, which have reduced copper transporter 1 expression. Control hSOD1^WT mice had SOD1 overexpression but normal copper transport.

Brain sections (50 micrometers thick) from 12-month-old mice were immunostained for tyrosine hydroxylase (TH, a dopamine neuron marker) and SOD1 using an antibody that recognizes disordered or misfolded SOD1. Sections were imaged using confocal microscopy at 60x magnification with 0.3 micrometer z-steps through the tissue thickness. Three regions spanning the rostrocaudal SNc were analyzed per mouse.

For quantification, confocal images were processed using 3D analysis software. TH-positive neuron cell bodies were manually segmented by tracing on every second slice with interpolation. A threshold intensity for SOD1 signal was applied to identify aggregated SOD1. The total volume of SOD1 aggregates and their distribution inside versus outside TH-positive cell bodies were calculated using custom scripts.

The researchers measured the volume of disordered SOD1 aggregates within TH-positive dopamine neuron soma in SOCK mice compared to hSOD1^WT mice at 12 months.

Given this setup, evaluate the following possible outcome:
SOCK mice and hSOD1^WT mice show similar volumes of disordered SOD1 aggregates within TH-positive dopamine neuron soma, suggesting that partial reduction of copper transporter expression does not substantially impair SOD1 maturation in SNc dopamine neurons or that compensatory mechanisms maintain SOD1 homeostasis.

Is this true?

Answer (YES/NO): NO